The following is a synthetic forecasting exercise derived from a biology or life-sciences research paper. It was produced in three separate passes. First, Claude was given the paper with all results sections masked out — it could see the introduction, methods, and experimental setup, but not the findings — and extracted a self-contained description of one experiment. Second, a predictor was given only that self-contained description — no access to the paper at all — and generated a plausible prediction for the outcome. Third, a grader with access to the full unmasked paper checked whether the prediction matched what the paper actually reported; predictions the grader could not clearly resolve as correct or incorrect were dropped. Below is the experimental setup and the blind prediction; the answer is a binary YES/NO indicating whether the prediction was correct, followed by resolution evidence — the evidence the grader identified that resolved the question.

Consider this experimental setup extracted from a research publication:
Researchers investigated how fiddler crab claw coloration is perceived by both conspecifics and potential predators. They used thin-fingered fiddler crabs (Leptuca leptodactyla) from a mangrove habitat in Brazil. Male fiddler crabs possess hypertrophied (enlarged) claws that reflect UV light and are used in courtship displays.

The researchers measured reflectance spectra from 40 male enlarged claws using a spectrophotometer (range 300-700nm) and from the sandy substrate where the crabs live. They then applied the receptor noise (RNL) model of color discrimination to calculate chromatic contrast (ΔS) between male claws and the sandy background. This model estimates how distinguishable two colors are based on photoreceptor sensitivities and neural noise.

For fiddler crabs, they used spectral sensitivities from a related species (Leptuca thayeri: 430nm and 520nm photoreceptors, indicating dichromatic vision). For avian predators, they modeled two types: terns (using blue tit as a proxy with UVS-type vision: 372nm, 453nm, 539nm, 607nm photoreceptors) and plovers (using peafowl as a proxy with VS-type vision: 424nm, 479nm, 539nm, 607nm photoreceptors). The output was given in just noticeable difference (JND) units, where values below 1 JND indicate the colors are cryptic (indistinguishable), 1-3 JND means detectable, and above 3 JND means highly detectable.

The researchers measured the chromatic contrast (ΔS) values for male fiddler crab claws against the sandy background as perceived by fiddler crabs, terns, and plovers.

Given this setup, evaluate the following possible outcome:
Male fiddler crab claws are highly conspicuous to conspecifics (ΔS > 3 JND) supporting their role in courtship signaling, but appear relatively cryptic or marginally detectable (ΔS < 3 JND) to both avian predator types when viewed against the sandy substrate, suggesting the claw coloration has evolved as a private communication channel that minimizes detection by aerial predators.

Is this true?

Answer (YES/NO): NO